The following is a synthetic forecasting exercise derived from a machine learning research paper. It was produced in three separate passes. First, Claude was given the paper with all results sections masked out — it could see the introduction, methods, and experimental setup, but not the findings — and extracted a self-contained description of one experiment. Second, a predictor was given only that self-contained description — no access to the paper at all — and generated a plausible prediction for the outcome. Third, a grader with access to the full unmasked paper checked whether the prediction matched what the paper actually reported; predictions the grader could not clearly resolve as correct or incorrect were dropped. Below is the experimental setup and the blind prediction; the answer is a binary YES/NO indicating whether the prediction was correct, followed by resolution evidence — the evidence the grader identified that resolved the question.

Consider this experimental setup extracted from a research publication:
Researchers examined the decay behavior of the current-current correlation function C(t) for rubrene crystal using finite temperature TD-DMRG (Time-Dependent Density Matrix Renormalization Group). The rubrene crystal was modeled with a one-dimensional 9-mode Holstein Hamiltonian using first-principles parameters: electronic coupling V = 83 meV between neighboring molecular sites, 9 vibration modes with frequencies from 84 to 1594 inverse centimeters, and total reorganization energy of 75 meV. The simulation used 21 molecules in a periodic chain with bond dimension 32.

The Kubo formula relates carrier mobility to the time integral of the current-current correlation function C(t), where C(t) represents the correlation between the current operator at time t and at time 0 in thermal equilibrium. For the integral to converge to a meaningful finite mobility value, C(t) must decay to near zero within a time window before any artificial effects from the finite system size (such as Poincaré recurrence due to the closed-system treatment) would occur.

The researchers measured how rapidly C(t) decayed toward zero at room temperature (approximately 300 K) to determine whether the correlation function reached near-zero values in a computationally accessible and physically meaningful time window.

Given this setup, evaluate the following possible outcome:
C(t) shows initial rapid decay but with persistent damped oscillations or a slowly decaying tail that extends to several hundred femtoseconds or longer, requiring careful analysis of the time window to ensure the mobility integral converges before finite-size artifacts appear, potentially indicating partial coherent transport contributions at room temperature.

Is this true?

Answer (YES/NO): NO